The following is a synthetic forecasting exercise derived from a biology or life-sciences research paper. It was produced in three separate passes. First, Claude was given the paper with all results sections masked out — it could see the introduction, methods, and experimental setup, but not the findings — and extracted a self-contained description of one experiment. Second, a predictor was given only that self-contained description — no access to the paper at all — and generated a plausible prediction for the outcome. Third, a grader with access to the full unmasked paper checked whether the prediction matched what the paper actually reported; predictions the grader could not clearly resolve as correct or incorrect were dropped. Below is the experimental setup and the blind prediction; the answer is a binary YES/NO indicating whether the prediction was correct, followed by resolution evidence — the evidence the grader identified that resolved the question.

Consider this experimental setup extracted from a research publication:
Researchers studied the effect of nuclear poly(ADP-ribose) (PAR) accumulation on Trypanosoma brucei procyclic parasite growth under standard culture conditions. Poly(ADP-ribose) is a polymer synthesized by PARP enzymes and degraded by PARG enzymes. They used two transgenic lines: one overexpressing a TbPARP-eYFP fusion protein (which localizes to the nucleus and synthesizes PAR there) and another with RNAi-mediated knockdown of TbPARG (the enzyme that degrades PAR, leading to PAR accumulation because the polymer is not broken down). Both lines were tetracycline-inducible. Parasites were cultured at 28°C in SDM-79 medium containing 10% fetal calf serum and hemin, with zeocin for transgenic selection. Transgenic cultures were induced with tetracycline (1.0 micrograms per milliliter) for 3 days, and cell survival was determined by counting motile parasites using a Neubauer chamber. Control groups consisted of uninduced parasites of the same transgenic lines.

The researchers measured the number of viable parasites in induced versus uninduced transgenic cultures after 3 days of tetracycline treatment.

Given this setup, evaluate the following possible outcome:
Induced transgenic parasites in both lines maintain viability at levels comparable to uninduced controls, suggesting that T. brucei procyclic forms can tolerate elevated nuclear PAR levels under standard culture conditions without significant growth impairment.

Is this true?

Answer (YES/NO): NO